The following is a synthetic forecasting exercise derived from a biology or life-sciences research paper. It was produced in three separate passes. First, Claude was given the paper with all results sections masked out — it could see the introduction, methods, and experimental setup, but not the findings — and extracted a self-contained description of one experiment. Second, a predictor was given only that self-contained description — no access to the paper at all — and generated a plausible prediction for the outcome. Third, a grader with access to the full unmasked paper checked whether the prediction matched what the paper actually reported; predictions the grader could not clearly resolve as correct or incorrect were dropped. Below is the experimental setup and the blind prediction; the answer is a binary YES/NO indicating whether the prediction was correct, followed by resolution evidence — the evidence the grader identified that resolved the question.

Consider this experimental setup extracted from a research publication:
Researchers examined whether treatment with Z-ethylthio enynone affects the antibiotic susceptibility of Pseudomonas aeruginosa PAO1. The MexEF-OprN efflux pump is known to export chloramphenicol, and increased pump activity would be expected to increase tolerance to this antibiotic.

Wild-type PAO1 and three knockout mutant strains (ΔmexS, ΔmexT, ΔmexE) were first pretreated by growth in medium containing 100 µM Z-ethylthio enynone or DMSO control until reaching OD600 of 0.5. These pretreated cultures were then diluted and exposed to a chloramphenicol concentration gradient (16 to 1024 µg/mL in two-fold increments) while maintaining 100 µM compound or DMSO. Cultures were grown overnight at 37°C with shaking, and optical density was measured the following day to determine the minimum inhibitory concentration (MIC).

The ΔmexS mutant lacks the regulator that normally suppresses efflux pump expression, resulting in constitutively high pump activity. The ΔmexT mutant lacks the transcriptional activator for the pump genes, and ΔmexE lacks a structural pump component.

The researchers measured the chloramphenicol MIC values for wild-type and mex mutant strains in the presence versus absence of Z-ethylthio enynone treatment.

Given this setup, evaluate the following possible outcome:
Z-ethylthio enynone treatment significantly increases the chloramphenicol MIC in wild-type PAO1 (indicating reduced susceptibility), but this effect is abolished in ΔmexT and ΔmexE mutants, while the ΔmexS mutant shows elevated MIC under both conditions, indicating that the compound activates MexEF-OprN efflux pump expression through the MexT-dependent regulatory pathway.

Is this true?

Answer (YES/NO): YES